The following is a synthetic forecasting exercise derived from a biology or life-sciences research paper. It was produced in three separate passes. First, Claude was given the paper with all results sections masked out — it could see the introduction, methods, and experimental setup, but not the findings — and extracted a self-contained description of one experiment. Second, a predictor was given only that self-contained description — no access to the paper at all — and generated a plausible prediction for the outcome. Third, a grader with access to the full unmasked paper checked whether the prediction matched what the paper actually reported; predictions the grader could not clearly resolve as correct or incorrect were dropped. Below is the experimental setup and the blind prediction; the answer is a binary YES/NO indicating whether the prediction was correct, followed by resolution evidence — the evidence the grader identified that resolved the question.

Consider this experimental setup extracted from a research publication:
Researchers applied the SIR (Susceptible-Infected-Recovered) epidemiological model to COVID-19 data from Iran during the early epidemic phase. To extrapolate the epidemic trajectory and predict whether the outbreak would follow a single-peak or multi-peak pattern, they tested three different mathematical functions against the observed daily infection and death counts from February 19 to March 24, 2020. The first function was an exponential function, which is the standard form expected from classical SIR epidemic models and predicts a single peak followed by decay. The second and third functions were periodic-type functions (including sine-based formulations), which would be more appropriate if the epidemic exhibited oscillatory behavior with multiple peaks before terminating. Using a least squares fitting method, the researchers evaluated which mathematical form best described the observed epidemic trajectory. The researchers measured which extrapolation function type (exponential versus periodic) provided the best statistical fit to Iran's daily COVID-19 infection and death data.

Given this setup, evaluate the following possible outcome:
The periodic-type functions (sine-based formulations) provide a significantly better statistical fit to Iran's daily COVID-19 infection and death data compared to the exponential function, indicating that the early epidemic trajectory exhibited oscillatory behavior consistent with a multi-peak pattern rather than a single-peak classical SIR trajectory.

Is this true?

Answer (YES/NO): NO